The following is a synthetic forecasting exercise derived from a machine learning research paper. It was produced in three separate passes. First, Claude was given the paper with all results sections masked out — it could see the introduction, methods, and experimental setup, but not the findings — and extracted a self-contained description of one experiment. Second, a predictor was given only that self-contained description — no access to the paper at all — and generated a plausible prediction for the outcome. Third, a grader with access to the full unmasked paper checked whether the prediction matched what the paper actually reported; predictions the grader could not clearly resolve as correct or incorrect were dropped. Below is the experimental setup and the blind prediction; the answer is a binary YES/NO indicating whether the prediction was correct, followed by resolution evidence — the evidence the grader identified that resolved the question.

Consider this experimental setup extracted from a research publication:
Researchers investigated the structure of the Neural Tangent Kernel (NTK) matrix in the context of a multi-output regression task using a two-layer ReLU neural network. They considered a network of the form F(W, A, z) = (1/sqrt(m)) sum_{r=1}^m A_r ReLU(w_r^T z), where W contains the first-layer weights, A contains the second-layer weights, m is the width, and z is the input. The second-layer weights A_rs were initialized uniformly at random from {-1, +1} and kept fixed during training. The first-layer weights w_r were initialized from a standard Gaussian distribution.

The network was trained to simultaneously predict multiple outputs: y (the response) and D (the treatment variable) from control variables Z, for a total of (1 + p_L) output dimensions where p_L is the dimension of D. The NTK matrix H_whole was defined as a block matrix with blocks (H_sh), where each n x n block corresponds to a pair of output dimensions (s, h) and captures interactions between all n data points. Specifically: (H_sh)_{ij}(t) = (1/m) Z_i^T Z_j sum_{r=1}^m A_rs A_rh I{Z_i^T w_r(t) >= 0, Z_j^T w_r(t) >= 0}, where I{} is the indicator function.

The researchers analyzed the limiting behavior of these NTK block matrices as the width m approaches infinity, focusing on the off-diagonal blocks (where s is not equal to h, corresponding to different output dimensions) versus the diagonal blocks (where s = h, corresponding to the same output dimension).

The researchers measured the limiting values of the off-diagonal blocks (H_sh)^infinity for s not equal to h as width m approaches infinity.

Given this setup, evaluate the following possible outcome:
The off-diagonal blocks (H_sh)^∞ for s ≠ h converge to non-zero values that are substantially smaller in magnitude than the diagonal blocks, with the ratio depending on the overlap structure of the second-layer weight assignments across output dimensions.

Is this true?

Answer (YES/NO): NO